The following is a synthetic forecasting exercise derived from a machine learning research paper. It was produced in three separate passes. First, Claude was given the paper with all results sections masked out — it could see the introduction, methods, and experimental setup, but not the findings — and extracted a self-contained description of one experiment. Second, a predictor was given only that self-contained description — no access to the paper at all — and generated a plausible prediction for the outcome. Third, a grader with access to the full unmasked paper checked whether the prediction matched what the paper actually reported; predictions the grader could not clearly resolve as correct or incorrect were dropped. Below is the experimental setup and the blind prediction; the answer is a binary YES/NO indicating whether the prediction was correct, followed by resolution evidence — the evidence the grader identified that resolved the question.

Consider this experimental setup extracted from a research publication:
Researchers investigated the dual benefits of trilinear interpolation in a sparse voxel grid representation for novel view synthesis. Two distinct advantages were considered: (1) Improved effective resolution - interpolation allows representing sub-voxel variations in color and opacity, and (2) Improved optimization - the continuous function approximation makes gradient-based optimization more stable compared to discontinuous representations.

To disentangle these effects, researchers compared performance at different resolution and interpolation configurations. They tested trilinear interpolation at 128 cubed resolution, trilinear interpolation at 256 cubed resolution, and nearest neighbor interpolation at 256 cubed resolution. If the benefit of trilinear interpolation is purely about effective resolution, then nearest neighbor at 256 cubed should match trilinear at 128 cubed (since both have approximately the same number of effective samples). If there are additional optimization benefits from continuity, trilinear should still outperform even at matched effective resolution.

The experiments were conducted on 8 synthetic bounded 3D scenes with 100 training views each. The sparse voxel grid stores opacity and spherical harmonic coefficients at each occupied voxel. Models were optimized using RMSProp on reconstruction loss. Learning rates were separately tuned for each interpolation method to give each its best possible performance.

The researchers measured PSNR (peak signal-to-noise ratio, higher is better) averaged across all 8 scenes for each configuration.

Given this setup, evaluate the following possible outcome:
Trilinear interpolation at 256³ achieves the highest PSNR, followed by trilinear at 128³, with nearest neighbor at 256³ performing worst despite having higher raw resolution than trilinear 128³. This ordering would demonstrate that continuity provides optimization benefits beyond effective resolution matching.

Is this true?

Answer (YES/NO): YES